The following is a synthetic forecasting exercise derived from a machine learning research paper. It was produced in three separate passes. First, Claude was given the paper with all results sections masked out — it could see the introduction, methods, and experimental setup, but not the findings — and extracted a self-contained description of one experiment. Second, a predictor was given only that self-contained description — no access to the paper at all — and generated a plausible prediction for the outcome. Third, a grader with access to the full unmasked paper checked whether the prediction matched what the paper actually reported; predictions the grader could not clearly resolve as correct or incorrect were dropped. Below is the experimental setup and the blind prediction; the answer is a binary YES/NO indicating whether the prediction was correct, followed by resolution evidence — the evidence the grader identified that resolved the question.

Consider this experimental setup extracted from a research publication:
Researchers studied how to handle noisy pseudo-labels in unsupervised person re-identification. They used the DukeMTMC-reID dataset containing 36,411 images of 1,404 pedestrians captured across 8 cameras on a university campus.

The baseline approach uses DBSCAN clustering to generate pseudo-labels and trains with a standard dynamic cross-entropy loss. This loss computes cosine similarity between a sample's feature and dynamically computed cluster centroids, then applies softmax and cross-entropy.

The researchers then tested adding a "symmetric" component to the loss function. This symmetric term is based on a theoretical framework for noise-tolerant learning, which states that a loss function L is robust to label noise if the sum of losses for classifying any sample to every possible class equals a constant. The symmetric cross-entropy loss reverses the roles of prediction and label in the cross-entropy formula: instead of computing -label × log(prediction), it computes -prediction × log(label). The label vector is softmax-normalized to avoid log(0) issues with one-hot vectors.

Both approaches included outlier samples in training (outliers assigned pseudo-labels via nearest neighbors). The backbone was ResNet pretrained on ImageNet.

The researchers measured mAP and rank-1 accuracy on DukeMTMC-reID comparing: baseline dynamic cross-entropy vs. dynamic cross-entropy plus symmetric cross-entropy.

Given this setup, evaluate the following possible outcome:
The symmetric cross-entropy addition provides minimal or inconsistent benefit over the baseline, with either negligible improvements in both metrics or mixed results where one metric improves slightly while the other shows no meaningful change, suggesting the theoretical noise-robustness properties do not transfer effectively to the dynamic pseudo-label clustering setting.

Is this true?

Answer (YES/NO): NO